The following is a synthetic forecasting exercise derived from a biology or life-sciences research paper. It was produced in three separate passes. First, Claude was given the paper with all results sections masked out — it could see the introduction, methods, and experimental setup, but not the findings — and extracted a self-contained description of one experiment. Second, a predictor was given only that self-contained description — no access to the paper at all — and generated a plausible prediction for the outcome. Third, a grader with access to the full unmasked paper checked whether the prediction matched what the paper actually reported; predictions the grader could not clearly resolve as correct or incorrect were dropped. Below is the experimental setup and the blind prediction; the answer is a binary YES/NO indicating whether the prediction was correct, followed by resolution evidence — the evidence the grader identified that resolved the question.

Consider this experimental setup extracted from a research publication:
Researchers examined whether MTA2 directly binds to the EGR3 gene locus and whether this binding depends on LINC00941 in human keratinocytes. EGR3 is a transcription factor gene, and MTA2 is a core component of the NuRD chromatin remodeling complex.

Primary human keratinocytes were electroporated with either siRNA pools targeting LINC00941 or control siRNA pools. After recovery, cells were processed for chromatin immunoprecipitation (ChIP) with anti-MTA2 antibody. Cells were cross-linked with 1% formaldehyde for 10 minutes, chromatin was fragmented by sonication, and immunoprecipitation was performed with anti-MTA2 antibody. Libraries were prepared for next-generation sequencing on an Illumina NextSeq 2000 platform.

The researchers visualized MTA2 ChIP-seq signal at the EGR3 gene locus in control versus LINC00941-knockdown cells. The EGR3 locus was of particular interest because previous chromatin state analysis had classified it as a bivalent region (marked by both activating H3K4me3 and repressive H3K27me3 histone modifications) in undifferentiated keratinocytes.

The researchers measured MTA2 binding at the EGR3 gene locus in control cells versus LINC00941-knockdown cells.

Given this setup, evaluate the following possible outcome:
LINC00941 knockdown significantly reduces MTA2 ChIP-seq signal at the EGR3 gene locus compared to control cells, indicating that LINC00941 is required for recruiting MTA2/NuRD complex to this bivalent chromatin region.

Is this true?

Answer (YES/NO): YES